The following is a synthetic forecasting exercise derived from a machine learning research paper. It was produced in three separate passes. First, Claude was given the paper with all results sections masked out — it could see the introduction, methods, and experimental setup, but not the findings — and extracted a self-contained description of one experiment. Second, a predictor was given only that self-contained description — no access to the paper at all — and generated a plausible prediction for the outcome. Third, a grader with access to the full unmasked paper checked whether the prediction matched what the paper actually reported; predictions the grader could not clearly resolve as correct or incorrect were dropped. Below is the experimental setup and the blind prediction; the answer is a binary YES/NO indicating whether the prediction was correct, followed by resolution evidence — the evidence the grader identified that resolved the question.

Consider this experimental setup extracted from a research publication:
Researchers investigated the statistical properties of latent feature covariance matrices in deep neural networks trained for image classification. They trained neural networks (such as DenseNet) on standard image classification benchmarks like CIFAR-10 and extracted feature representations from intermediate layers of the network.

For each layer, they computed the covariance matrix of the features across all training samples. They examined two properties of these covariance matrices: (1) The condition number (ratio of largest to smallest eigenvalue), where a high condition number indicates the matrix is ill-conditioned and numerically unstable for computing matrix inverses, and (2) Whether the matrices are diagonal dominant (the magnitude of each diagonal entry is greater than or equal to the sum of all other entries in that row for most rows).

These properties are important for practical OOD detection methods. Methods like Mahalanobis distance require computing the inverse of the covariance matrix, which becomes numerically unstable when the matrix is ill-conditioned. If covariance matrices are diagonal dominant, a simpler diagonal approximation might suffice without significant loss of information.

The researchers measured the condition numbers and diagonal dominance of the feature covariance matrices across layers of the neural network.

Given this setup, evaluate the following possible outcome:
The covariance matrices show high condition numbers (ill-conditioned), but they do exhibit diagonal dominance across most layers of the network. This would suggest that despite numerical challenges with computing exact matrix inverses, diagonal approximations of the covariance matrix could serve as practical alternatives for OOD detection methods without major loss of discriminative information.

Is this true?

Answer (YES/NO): YES